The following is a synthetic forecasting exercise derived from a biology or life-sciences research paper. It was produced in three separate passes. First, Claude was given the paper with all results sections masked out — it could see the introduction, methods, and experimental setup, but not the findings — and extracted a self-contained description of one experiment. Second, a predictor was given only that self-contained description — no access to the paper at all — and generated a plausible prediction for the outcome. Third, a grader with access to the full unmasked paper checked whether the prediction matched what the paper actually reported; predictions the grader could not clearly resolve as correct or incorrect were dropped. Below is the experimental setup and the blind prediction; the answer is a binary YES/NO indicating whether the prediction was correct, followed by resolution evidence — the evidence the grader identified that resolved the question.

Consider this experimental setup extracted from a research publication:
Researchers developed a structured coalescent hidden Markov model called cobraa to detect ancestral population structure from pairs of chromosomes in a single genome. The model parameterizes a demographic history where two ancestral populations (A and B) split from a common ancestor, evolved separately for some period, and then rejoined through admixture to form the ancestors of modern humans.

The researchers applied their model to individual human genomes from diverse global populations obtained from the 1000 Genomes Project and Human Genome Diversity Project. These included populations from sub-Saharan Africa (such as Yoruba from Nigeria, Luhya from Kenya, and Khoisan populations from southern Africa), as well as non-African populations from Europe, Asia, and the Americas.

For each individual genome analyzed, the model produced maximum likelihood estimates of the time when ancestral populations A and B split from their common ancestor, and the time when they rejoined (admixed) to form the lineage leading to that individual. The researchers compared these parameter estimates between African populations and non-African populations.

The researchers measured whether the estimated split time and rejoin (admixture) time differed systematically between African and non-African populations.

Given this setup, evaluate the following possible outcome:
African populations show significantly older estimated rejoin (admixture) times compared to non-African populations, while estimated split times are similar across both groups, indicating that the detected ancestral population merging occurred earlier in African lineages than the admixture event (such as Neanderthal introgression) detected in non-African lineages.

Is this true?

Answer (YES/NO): NO